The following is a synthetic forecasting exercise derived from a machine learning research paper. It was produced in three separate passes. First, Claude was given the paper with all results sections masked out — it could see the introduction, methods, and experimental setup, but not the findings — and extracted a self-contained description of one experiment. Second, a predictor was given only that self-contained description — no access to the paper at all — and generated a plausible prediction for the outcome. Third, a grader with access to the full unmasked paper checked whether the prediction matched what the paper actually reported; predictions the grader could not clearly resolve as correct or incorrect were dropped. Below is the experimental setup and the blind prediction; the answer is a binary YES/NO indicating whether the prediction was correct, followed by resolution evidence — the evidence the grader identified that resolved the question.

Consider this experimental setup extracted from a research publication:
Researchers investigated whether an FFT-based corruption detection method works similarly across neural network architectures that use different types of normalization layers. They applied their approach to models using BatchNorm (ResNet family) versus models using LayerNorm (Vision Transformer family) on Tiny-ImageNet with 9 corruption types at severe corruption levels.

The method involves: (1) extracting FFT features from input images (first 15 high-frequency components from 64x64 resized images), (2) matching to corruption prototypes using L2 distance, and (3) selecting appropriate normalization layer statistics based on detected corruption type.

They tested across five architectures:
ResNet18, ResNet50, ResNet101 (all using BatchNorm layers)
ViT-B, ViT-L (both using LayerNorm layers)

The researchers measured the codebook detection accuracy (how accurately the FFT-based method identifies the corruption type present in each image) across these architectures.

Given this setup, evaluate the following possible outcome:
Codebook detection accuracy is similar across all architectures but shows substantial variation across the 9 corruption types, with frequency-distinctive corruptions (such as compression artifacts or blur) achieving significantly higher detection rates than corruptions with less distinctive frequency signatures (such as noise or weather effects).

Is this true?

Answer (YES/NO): NO